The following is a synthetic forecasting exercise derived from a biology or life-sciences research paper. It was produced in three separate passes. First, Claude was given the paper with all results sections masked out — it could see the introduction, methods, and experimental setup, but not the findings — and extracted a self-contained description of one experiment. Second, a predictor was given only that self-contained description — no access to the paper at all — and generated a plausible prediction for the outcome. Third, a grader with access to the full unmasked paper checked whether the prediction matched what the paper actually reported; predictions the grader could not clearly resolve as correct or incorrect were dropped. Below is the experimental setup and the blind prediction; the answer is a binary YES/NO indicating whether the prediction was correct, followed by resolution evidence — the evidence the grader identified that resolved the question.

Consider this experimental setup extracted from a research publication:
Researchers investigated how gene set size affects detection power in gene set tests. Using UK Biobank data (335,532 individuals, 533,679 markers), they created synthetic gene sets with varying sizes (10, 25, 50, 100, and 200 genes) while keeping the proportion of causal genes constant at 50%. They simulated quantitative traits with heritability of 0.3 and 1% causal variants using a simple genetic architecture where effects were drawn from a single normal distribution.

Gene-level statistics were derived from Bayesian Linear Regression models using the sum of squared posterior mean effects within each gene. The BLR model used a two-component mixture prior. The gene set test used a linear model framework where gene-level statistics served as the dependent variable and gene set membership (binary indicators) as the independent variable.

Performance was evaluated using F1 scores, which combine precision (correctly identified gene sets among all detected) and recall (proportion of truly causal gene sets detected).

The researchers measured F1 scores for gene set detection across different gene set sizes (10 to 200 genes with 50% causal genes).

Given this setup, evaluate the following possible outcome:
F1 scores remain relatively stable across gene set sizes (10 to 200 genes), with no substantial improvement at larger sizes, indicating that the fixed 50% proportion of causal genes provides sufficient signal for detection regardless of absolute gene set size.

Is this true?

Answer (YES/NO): NO